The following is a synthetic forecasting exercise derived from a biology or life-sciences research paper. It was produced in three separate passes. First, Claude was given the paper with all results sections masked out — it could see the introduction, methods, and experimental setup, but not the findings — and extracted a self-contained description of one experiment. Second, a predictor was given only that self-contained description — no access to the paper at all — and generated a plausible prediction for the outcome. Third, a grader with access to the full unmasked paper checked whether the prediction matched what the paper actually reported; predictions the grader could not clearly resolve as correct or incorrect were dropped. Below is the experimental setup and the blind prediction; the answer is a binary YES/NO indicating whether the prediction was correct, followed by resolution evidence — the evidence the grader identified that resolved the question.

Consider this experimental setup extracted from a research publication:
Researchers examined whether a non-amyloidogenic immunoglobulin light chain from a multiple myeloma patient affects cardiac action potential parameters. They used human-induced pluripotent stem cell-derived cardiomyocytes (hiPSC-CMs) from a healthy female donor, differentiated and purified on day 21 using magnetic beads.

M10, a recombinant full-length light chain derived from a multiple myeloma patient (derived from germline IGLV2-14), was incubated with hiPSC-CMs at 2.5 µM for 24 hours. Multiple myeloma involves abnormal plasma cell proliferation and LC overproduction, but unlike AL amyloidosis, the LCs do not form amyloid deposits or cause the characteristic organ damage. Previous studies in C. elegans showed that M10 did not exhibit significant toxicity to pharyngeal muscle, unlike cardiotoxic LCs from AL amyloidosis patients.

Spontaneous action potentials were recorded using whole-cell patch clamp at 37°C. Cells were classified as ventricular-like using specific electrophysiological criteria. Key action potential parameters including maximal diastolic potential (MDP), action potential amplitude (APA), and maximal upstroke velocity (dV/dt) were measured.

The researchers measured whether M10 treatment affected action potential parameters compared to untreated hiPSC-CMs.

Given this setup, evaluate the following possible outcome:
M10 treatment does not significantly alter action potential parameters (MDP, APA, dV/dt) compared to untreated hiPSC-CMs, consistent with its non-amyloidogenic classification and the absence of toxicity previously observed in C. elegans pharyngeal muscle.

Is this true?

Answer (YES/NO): YES